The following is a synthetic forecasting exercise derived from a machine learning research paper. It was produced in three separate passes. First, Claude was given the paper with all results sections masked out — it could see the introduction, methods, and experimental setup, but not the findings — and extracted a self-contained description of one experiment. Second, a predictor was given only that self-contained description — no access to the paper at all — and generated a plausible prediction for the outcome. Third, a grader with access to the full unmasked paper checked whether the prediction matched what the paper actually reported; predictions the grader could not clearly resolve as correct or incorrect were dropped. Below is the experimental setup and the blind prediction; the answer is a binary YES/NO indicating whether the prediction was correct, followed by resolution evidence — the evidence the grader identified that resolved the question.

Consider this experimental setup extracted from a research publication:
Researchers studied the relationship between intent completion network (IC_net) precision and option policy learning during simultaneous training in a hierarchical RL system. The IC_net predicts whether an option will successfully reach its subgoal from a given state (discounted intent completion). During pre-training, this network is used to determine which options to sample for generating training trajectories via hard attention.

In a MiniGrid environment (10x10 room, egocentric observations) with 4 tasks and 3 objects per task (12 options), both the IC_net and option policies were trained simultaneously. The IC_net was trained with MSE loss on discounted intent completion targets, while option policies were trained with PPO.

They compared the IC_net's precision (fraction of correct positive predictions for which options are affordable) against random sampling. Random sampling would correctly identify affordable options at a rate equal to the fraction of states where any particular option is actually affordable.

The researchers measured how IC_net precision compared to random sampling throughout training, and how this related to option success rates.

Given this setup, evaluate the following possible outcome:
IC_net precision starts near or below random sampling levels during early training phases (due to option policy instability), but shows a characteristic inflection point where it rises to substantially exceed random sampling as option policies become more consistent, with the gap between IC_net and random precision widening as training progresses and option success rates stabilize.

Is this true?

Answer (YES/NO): NO